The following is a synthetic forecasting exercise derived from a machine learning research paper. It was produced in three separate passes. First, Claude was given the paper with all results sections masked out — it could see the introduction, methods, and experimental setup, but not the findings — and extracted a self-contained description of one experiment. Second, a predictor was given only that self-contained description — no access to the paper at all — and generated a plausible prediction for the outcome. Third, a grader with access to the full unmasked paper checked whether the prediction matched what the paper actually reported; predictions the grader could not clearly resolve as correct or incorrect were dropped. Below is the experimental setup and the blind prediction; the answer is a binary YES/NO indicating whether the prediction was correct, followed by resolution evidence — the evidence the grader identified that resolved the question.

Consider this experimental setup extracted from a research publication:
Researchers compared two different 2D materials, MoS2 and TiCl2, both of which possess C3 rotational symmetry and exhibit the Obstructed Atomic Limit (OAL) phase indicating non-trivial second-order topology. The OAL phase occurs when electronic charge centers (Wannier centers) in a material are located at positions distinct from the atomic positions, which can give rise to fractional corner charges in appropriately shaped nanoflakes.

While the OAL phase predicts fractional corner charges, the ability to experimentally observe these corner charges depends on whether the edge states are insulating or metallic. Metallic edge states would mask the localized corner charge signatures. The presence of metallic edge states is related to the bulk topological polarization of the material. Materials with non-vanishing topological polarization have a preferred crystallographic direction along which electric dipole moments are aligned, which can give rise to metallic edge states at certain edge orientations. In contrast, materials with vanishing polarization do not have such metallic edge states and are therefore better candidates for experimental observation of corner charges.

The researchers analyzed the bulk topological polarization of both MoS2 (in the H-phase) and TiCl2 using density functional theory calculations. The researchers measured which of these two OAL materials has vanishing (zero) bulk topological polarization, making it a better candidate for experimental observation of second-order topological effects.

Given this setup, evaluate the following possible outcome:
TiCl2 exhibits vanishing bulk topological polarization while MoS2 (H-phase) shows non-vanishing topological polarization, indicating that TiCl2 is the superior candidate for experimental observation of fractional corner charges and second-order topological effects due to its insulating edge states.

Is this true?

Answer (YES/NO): YES